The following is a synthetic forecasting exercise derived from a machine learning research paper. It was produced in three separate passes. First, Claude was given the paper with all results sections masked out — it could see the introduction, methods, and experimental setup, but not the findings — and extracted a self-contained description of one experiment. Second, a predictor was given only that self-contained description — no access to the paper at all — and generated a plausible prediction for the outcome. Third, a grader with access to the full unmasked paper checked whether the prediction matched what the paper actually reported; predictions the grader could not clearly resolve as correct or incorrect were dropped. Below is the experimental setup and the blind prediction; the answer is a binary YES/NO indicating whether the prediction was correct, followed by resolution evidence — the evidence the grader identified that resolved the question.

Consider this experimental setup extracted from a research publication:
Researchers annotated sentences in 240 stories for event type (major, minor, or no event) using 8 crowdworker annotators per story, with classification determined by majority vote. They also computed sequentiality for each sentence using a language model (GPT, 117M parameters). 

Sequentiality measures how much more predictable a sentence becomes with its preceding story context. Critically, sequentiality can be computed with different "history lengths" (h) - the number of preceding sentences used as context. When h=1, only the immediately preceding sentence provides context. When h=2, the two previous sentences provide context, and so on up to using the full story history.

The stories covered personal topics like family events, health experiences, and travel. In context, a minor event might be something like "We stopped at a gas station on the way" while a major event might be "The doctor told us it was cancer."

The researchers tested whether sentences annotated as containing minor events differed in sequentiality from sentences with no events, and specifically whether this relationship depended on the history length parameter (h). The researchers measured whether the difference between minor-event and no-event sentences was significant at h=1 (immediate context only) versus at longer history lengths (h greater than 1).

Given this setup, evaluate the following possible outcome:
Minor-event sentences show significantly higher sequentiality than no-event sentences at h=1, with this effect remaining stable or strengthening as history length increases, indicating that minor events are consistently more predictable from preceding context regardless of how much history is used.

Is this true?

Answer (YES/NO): NO